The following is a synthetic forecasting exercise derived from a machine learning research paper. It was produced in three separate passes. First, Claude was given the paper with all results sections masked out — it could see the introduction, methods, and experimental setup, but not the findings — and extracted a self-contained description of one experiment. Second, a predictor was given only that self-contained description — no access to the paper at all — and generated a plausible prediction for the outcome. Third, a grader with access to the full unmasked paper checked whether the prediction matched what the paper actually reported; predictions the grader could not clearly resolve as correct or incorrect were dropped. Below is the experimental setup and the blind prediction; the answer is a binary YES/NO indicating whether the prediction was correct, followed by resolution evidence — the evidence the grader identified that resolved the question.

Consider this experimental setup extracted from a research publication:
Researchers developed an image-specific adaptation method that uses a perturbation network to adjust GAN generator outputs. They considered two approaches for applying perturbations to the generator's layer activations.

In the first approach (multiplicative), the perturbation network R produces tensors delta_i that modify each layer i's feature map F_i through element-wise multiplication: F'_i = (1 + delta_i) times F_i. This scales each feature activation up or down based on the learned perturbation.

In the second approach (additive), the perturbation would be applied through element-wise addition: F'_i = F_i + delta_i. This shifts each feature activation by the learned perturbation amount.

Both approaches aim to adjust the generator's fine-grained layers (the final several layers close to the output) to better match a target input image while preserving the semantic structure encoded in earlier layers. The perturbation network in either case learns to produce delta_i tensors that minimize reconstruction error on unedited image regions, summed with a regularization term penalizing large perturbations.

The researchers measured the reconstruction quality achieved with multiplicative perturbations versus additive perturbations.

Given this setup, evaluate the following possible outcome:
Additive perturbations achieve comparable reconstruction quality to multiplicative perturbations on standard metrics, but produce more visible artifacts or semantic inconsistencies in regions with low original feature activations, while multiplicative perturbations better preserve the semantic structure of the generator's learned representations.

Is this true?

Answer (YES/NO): NO